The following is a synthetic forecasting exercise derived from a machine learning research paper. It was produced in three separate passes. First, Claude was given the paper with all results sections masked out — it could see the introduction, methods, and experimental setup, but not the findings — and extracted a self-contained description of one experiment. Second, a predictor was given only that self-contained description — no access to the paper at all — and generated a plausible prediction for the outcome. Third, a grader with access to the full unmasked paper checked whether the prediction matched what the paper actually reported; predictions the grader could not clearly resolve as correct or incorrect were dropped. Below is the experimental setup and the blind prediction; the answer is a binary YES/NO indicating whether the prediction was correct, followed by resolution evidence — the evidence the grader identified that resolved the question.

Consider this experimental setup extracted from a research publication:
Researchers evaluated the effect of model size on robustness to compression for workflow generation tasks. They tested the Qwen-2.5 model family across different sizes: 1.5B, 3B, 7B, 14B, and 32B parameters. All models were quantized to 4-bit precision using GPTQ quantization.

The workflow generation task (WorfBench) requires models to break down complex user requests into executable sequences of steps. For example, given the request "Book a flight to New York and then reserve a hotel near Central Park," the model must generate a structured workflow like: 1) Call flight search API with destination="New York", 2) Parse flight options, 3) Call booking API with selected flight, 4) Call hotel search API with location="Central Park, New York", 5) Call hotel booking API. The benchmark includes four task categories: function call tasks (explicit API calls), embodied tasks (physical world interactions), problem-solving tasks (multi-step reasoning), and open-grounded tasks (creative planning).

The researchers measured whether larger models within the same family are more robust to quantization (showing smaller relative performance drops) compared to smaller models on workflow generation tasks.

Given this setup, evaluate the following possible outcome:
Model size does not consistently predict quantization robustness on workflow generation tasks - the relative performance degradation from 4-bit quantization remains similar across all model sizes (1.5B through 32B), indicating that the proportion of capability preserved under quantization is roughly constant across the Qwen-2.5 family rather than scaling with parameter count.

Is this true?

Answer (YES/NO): NO